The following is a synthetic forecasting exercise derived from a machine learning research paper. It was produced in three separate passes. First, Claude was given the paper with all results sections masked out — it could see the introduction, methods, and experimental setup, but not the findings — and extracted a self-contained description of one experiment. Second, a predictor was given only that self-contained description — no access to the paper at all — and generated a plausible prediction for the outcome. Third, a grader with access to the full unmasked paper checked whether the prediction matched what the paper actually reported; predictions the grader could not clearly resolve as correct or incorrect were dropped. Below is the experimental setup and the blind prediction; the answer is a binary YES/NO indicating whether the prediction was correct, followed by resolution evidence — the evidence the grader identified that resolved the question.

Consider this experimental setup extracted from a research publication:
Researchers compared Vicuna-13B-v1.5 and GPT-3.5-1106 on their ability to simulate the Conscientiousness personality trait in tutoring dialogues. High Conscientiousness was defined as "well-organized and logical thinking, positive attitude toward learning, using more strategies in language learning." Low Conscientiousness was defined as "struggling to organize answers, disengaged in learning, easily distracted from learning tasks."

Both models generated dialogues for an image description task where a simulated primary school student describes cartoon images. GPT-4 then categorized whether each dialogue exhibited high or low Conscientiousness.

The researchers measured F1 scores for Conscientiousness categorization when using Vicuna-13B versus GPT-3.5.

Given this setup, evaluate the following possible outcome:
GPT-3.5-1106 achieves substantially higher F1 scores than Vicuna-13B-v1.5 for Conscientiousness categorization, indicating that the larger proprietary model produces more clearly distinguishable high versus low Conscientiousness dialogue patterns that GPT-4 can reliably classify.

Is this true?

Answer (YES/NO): YES